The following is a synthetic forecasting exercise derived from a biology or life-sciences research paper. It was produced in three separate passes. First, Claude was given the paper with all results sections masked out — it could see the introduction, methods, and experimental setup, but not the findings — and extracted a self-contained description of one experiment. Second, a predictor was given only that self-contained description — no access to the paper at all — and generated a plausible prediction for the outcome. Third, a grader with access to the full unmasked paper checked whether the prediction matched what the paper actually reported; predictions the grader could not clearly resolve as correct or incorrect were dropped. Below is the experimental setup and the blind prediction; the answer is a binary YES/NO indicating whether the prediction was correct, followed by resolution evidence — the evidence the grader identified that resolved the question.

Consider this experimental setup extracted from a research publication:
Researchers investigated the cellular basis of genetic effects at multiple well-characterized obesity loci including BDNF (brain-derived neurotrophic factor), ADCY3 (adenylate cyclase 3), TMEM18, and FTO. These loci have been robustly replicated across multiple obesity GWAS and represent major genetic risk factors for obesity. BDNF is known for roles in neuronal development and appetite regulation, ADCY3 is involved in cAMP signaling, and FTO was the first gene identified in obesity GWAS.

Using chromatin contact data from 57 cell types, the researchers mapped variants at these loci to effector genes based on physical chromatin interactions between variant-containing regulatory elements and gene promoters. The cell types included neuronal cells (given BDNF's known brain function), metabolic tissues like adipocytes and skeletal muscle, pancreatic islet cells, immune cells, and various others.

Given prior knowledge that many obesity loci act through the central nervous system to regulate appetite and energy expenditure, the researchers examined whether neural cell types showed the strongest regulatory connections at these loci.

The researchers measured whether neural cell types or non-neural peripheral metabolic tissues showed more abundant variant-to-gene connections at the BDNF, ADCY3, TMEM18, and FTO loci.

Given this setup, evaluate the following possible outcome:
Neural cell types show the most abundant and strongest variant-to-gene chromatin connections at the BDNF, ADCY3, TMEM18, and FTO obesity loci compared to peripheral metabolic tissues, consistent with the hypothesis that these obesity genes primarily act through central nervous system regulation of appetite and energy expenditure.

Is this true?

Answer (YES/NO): NO